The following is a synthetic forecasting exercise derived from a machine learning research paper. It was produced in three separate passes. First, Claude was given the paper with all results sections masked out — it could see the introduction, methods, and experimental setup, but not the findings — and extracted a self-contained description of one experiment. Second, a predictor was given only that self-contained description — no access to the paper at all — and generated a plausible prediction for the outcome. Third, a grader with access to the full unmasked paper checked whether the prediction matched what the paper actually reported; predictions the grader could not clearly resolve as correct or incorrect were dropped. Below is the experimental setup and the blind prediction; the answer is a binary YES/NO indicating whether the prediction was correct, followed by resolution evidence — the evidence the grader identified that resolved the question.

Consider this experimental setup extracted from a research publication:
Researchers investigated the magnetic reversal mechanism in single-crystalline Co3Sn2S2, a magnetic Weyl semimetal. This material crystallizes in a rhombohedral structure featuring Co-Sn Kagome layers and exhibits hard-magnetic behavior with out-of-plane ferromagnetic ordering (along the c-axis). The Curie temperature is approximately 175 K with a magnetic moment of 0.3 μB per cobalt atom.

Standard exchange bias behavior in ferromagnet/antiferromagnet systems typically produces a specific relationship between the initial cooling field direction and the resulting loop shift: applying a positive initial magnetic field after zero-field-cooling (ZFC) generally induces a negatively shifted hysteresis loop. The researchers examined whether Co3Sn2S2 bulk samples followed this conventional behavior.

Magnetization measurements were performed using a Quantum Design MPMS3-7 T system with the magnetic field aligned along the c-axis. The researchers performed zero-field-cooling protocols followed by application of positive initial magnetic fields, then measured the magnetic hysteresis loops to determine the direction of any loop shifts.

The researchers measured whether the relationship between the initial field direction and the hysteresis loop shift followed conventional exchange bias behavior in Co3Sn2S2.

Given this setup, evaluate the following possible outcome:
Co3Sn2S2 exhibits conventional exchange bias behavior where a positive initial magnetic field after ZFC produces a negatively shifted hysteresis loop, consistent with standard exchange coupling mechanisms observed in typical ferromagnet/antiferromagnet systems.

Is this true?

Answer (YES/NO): NO